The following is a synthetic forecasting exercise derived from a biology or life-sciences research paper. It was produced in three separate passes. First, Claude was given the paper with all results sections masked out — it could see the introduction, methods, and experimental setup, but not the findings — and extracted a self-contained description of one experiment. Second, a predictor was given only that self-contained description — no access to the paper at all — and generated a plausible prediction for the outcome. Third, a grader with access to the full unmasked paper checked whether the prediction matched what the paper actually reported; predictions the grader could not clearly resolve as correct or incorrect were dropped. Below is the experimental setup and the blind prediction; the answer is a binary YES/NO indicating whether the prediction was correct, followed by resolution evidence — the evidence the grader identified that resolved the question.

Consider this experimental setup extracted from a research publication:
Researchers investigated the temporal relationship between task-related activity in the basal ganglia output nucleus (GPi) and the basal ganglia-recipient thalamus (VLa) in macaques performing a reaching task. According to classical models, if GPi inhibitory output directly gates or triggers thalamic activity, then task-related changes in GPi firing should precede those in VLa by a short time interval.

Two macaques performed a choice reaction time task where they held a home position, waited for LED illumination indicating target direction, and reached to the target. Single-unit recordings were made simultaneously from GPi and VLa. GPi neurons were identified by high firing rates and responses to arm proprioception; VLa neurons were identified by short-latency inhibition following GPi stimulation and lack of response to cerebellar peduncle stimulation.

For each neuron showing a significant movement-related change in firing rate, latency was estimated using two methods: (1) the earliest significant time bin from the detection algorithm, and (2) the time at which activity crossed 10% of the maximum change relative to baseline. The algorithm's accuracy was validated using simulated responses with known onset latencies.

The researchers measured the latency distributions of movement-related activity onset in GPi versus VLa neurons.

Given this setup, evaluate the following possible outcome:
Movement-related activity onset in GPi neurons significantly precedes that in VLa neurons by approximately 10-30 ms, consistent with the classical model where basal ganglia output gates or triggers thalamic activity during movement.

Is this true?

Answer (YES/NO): NO